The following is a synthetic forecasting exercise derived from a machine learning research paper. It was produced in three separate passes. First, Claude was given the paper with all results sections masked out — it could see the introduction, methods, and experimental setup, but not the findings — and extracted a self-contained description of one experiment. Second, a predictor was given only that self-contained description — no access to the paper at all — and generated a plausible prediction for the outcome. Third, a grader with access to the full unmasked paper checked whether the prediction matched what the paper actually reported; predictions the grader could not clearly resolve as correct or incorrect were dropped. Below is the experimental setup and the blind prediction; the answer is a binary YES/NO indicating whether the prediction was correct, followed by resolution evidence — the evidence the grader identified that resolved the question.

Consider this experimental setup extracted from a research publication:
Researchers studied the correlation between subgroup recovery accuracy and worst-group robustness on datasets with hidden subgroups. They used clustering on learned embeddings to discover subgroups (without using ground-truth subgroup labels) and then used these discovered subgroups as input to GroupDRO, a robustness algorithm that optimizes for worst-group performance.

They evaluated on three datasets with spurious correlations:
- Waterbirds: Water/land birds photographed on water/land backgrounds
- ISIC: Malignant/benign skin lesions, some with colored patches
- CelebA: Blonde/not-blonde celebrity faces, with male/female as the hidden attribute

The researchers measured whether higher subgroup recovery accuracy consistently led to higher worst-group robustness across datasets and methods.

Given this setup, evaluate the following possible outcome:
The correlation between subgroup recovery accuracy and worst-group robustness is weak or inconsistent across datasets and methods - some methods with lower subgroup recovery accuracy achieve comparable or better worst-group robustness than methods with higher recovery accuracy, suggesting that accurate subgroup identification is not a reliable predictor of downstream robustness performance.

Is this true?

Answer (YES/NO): YES